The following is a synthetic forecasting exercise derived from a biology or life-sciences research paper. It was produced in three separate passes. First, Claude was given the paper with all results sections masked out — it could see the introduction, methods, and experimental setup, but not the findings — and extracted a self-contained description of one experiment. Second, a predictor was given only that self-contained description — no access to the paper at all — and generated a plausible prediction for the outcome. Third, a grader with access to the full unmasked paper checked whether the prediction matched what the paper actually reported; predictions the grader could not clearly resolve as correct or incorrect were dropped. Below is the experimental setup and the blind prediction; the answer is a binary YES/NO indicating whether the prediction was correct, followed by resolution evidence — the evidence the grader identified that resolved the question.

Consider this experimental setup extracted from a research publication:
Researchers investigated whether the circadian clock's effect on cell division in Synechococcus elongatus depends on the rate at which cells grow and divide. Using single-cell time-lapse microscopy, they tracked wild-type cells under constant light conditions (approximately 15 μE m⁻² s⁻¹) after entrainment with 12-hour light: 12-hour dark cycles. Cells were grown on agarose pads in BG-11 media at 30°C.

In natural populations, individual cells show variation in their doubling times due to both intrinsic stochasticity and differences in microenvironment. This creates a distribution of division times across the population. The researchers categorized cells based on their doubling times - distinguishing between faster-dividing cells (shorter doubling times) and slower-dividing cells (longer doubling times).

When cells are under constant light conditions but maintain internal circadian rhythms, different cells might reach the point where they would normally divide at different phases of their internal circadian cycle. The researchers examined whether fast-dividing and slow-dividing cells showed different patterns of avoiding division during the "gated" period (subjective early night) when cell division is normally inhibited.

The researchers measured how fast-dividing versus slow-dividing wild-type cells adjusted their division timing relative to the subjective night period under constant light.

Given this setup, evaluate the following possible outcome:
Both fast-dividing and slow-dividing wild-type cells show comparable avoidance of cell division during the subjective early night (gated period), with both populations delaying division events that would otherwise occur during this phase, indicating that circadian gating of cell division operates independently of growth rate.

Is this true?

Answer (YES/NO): NO